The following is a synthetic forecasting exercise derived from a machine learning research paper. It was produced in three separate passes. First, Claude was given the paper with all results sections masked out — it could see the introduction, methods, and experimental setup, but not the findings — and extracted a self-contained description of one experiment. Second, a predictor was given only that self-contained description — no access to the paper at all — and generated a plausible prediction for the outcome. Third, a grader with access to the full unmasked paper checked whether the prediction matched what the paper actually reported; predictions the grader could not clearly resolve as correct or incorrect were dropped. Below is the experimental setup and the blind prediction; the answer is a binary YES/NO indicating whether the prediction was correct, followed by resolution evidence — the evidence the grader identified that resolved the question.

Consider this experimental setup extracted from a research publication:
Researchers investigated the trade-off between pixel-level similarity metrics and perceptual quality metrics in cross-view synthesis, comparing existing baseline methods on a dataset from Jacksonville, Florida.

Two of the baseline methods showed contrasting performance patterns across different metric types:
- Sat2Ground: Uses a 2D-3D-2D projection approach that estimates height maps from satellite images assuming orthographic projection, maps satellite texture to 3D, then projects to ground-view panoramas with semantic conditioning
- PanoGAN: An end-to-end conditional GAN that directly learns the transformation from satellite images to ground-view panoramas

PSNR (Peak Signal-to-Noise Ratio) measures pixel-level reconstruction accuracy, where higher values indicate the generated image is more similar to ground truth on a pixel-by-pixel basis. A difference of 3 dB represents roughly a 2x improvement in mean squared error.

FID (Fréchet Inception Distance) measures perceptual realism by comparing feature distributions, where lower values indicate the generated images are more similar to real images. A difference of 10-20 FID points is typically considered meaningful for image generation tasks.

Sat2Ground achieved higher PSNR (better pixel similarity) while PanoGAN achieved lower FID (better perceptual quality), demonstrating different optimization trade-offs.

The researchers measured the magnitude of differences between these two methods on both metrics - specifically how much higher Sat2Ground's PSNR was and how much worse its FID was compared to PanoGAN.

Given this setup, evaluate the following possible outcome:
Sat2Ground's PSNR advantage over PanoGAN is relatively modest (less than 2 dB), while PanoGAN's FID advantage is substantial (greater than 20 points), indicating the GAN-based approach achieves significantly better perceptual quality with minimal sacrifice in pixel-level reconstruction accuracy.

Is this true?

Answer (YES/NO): YES